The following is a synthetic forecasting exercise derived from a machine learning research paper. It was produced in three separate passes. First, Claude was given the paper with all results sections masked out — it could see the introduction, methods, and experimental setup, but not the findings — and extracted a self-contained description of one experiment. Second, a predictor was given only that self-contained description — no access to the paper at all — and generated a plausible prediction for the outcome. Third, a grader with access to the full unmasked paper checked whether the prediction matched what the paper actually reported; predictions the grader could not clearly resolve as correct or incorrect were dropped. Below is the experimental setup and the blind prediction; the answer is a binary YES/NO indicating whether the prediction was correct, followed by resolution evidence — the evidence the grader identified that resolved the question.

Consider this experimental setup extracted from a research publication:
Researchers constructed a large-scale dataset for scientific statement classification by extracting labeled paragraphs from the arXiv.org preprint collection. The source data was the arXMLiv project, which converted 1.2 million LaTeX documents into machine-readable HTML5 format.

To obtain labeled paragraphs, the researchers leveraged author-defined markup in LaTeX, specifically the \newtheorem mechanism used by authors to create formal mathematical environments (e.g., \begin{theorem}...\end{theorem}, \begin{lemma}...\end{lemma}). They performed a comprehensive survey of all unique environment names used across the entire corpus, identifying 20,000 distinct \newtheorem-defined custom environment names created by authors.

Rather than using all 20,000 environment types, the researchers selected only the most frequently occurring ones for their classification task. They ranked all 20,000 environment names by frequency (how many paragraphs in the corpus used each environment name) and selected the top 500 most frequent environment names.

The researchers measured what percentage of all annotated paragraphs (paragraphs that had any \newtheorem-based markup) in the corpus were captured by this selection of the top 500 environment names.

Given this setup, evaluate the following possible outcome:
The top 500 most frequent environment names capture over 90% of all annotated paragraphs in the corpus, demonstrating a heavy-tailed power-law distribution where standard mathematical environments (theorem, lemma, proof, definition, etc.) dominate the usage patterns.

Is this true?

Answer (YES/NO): YES